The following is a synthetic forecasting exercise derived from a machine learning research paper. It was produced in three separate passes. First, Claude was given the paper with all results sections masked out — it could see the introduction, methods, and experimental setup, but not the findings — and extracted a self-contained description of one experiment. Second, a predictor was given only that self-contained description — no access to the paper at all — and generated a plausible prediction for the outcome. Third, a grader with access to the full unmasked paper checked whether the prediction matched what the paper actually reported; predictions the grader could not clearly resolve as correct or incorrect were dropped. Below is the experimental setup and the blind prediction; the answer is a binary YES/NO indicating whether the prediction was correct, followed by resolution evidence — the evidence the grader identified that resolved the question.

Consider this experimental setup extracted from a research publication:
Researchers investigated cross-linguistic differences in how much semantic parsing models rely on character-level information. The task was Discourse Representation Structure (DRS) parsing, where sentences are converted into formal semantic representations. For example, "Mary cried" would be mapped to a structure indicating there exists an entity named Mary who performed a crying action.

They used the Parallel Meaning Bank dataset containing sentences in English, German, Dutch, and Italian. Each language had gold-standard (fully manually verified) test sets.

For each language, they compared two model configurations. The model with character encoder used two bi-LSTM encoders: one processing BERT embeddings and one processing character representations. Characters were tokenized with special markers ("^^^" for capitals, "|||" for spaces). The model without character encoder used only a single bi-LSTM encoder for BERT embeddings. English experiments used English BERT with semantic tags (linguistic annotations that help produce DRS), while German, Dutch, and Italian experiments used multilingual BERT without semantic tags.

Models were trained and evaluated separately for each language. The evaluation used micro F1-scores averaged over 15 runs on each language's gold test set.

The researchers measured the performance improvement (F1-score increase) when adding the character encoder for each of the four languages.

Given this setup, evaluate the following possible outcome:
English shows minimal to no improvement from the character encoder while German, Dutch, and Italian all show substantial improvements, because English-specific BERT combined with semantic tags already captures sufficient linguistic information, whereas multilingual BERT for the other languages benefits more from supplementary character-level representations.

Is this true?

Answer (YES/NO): NO